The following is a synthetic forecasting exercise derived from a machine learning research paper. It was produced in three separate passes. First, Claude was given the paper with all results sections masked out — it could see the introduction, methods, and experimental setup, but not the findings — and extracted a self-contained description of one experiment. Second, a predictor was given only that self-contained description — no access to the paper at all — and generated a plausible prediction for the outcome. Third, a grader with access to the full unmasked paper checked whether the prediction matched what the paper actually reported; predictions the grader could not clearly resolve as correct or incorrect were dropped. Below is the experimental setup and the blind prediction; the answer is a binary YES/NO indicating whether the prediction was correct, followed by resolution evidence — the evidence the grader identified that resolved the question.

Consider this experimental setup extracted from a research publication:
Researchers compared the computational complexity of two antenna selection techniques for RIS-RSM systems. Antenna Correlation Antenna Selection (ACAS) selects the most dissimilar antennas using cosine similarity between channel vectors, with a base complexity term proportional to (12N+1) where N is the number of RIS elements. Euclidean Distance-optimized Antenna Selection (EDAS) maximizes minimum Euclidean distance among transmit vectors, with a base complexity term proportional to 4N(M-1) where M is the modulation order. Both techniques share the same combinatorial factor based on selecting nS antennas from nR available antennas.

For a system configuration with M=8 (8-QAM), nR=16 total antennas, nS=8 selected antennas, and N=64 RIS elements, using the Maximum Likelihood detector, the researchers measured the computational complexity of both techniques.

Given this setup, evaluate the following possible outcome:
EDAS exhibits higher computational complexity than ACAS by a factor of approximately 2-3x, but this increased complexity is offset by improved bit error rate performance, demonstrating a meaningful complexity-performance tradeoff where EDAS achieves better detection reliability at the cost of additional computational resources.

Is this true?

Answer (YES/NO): YES